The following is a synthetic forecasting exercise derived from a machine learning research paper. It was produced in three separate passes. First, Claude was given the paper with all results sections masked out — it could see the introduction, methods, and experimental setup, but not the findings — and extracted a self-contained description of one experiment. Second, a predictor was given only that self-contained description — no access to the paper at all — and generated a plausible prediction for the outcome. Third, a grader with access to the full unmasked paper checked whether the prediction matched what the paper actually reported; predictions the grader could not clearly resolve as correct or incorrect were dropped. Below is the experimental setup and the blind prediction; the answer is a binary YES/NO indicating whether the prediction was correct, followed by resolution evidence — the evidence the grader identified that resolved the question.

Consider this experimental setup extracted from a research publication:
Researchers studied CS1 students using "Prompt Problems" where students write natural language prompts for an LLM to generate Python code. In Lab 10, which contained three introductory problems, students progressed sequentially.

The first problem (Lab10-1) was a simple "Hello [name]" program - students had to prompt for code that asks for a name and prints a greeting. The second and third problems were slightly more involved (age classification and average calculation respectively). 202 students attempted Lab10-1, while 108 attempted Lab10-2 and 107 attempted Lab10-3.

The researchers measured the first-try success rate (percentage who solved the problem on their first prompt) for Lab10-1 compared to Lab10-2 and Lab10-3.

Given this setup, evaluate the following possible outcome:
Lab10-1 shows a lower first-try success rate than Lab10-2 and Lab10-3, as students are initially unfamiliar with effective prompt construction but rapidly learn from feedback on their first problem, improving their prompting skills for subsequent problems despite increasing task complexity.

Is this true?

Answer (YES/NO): YES